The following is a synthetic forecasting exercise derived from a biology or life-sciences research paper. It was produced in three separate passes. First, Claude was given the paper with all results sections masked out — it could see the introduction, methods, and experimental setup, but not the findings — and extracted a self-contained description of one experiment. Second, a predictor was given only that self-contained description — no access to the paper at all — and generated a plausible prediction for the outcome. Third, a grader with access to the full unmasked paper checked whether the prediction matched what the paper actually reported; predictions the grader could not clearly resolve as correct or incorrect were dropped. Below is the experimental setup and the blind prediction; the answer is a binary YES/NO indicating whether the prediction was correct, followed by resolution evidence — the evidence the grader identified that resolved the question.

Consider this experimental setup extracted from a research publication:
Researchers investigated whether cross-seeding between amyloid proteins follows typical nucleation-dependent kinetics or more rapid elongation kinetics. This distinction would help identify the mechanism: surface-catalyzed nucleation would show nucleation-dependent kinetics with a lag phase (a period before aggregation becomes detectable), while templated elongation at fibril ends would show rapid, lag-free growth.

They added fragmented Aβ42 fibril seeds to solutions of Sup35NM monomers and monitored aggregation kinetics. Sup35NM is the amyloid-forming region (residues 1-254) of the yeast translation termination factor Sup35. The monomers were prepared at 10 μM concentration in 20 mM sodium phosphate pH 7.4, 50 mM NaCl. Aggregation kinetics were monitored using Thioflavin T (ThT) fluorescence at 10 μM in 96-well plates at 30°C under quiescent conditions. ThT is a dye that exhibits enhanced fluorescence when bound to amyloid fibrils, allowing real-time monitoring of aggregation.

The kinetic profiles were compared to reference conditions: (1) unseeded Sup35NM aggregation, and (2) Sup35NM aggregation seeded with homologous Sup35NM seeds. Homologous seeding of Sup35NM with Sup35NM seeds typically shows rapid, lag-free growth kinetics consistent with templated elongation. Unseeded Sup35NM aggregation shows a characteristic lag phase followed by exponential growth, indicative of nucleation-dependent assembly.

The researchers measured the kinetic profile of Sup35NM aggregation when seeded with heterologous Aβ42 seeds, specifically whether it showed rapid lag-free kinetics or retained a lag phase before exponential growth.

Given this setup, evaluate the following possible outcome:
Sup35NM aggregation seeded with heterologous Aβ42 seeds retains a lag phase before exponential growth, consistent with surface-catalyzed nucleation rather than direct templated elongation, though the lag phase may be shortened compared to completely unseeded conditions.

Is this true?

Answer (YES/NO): YES